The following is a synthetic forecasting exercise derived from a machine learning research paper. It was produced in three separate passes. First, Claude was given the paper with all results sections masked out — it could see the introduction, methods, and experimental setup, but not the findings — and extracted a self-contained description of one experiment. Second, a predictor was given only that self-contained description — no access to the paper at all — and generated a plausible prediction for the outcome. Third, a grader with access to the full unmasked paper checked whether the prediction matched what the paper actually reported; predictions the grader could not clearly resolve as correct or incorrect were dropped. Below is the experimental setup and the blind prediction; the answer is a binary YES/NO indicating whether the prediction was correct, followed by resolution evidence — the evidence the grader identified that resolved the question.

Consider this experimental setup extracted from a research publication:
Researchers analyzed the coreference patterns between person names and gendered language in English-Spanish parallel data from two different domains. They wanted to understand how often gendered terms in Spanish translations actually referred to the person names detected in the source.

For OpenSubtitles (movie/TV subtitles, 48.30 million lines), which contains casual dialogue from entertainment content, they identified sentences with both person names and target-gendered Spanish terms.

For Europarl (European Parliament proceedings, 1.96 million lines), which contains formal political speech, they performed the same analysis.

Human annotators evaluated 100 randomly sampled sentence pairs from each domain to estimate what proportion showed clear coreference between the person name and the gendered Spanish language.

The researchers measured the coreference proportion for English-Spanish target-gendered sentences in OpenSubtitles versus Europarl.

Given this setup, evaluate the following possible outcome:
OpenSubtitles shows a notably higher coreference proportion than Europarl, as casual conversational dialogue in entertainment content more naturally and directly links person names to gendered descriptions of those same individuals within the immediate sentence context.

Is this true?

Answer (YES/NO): NO